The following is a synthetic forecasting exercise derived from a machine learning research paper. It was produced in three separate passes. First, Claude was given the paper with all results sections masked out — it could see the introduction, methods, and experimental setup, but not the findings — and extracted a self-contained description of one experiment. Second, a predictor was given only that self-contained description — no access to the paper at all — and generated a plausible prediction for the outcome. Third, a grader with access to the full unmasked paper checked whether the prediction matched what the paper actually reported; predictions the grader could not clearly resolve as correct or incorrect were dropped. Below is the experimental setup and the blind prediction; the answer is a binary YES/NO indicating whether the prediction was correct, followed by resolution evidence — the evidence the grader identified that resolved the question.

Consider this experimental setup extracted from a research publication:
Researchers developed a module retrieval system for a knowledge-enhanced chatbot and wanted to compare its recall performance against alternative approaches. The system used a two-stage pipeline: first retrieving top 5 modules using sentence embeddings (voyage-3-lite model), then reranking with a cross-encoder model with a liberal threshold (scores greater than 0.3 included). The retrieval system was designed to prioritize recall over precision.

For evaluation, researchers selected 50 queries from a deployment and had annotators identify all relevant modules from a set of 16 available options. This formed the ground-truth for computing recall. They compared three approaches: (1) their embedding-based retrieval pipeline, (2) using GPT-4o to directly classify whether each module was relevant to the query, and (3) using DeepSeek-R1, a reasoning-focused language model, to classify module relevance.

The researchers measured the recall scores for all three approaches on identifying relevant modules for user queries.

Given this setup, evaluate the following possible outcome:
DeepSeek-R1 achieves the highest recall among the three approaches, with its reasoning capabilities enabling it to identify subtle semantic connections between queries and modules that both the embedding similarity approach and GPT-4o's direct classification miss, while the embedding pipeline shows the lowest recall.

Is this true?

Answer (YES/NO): NO